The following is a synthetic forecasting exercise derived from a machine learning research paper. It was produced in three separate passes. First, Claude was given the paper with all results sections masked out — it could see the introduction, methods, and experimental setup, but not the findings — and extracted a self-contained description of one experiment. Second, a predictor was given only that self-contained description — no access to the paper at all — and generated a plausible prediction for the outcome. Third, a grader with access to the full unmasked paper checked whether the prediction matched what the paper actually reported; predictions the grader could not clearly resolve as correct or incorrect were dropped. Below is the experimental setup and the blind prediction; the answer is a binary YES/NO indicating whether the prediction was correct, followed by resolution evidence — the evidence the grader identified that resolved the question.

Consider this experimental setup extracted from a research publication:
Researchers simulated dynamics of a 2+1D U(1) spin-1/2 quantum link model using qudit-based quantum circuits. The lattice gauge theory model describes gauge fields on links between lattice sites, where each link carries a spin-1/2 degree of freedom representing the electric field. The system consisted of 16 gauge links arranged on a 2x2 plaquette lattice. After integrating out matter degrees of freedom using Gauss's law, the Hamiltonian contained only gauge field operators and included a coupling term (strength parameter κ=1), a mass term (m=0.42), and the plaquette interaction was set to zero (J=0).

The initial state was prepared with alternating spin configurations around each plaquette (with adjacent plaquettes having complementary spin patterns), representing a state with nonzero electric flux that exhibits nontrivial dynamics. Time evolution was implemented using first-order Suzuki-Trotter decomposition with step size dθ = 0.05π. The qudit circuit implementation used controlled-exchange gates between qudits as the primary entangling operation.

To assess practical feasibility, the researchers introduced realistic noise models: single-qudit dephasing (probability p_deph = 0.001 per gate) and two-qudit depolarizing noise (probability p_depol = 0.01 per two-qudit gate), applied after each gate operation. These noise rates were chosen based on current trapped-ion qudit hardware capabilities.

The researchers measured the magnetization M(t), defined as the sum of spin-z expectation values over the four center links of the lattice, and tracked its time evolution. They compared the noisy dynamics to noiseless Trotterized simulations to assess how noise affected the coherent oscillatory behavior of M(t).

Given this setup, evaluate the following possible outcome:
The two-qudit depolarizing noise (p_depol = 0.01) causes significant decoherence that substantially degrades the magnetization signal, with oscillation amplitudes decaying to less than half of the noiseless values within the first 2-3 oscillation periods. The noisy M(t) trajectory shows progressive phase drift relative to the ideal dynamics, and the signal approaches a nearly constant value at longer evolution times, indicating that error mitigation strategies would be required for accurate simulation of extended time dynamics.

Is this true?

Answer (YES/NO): NO